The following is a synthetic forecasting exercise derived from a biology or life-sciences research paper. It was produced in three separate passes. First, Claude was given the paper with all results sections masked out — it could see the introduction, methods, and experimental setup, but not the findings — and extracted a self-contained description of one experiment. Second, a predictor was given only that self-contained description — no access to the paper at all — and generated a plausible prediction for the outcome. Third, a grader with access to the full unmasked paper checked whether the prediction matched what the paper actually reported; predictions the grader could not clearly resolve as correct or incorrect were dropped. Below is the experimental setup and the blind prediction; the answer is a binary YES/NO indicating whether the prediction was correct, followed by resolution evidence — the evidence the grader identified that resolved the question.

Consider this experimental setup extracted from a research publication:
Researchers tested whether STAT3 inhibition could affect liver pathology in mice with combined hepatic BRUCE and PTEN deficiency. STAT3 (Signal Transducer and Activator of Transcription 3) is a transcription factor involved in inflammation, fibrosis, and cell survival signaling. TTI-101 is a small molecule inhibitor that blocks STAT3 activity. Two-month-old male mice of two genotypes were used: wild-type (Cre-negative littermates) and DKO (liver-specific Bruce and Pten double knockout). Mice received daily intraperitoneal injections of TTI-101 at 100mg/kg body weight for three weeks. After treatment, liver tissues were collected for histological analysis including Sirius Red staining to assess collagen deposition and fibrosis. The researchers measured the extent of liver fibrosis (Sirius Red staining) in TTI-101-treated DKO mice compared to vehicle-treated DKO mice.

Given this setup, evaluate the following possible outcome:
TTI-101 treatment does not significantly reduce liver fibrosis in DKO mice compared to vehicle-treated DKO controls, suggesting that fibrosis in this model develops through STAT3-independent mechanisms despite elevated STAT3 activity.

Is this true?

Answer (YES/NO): NO